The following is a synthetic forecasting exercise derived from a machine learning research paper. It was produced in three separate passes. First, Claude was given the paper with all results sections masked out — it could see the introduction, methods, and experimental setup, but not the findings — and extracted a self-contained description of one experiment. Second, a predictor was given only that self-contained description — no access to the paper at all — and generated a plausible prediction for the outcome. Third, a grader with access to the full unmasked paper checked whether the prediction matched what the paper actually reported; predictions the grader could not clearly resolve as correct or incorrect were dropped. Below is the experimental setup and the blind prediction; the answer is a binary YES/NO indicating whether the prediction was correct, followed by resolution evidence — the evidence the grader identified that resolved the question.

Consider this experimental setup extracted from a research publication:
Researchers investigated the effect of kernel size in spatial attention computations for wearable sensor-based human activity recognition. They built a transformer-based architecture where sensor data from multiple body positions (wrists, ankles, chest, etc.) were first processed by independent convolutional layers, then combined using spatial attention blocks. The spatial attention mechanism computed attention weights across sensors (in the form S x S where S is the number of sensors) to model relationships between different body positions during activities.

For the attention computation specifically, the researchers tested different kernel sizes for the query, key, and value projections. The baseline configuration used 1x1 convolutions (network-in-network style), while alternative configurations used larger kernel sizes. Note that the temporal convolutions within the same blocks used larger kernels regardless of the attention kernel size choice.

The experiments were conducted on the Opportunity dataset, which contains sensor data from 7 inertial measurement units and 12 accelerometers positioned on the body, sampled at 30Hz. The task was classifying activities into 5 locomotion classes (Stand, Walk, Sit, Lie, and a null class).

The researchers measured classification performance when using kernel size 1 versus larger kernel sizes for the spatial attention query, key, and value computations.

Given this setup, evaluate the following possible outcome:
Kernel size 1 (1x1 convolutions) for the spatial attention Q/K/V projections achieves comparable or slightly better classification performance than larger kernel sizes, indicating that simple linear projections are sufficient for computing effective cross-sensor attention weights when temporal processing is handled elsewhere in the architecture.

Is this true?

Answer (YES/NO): YES